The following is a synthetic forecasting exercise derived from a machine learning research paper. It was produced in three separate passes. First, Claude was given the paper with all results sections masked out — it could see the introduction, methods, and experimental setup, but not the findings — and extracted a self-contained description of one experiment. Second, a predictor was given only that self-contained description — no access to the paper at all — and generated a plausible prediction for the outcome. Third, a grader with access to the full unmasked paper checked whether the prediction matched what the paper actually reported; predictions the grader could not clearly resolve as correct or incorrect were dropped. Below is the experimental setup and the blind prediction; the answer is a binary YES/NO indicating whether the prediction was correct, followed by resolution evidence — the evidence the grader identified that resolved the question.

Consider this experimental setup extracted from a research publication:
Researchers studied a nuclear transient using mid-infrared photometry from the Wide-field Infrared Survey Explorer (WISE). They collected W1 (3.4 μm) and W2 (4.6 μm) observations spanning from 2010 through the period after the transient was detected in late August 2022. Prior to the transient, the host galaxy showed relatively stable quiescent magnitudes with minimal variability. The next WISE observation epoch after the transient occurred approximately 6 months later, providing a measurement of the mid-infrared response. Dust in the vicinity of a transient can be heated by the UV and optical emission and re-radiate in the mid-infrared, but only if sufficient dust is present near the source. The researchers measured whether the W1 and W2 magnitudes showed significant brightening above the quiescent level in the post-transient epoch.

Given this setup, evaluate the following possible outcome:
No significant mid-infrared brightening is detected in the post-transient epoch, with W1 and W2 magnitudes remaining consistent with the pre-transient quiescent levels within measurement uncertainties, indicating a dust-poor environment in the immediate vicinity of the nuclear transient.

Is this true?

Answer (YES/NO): NO